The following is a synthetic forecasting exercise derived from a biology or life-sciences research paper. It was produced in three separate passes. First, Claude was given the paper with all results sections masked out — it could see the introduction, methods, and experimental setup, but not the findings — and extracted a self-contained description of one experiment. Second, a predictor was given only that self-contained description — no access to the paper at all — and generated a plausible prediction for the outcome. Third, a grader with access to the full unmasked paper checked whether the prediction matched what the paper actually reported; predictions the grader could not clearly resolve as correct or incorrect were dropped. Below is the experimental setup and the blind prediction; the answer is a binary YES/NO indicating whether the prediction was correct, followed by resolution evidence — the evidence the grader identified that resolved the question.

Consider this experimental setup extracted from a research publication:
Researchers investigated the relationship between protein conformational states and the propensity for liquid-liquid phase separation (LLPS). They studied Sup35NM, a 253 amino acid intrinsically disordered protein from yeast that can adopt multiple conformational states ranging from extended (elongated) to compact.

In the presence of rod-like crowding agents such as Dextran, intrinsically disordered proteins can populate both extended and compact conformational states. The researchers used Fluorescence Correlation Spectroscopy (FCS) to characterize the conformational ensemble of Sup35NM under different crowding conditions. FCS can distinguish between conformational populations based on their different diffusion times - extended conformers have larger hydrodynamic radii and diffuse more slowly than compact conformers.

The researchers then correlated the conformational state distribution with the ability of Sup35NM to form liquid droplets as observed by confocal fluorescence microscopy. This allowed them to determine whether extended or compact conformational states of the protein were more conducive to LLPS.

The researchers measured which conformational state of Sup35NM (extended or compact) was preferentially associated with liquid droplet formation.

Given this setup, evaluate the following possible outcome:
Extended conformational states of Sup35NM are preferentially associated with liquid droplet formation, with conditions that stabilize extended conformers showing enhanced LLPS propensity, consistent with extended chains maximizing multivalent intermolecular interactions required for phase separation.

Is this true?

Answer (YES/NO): YES